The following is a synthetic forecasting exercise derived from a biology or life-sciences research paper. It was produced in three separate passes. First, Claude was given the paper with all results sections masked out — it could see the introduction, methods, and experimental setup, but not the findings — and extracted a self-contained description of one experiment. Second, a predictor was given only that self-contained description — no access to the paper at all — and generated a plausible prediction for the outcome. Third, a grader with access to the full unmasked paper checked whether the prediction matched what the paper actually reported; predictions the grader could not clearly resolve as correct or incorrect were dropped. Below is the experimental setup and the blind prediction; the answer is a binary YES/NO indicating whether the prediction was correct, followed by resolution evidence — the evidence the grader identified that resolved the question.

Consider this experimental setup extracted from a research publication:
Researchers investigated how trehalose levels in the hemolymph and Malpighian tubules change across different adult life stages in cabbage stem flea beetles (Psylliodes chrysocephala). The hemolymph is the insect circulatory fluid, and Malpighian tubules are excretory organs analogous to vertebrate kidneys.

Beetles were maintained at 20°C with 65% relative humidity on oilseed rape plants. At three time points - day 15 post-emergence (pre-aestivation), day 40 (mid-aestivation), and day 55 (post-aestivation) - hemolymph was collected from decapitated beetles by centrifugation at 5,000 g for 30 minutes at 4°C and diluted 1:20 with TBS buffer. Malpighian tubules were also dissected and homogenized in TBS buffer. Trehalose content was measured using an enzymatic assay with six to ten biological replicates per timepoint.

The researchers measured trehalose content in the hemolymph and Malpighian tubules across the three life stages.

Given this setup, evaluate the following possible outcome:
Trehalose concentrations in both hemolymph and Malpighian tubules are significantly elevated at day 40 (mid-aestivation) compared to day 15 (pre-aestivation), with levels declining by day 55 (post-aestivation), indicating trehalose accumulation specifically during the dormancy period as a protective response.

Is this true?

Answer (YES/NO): YES